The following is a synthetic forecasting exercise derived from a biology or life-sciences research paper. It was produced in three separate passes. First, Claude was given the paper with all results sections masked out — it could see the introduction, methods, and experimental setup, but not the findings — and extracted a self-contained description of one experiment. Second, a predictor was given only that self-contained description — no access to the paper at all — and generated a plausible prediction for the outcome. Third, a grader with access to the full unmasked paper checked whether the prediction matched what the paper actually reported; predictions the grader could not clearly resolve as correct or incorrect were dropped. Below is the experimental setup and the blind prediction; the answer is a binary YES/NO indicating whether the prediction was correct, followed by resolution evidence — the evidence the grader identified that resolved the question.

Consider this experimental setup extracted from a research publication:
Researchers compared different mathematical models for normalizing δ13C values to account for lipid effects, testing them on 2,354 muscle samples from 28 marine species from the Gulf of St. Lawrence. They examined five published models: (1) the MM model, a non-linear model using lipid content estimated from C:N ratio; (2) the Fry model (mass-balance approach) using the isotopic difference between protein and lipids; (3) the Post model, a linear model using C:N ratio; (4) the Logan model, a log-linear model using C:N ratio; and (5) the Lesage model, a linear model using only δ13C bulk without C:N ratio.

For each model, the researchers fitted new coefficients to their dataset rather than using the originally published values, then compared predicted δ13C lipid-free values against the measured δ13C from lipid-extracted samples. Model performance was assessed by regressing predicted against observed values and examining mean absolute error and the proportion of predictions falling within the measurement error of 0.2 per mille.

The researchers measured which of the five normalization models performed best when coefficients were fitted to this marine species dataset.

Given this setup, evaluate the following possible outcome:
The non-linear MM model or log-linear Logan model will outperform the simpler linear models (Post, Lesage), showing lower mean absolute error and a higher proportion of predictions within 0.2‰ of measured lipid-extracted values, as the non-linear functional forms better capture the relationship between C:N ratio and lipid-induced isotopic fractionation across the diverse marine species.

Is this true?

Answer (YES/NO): YES